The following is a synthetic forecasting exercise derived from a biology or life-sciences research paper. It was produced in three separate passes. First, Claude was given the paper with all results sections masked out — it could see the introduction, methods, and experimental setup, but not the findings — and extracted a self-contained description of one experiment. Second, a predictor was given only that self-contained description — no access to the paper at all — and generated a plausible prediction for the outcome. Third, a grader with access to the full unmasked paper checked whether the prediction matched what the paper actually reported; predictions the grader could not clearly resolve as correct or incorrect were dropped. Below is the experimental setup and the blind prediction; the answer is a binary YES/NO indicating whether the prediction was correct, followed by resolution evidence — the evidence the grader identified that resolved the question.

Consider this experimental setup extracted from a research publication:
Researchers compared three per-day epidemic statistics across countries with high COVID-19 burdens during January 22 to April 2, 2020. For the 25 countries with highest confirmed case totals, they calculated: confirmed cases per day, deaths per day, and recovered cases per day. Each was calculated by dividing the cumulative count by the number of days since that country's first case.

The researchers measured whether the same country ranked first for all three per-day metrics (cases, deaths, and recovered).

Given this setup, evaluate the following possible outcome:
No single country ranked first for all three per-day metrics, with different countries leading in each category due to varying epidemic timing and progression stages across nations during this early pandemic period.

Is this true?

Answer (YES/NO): YES